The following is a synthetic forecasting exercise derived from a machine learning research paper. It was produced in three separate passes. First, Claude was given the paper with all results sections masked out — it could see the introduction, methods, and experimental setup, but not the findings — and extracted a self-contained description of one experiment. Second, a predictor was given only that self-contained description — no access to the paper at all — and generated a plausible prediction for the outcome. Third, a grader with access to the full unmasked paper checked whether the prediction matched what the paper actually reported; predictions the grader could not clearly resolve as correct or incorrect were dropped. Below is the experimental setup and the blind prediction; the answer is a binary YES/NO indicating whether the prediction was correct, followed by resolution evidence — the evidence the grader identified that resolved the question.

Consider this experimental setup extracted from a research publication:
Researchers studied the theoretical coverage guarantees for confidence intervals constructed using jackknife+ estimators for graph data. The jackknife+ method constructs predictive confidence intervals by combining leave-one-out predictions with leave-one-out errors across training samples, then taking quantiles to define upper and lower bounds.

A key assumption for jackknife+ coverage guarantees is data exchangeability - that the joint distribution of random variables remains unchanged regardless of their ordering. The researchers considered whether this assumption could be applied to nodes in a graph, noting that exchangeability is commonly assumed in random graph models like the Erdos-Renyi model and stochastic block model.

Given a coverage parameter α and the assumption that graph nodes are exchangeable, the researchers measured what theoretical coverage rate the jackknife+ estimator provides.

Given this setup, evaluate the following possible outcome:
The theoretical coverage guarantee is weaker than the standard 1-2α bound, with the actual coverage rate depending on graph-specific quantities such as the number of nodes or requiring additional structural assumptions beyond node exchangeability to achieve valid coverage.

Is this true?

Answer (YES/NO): NO